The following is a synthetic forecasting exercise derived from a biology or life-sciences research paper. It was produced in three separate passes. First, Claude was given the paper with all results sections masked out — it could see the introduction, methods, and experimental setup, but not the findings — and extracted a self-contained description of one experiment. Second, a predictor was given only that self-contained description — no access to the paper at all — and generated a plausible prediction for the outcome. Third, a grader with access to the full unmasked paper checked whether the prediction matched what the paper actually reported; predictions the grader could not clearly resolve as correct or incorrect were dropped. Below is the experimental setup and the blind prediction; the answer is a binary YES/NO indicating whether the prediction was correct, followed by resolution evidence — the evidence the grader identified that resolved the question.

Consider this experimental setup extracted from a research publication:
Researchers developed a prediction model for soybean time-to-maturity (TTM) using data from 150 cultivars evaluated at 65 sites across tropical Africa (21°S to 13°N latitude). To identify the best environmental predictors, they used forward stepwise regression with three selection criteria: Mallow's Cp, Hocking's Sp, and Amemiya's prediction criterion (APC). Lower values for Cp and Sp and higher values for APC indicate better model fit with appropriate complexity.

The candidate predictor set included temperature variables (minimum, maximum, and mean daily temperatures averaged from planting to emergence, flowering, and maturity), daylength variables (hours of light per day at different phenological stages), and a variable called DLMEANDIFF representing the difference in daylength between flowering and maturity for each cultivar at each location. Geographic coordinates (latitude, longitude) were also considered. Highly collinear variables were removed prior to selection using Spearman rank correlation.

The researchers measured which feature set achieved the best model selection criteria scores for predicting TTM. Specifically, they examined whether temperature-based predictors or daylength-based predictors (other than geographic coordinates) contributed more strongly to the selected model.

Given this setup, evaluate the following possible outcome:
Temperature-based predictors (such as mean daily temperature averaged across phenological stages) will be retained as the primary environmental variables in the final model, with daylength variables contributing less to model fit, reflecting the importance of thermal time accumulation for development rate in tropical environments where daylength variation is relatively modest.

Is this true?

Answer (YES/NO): YES